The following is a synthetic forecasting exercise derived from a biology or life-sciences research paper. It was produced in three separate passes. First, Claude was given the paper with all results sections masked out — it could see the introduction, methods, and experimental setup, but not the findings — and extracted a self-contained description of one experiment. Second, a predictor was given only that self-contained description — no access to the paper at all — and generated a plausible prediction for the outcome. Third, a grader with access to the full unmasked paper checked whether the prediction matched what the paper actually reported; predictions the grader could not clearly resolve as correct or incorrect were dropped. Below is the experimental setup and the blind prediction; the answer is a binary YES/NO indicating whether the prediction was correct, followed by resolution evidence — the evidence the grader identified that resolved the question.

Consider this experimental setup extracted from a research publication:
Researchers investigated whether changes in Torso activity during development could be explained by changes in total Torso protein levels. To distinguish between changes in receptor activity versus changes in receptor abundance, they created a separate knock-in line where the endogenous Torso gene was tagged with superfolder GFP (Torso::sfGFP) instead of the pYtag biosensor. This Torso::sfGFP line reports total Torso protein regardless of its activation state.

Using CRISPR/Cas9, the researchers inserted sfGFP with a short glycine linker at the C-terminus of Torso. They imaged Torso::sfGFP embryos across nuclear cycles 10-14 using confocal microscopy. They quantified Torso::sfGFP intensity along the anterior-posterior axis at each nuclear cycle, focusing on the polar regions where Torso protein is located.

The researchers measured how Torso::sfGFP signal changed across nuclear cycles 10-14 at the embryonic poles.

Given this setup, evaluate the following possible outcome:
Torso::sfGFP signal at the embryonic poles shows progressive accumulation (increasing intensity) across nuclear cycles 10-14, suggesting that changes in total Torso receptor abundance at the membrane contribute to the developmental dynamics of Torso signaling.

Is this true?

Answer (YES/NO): NO